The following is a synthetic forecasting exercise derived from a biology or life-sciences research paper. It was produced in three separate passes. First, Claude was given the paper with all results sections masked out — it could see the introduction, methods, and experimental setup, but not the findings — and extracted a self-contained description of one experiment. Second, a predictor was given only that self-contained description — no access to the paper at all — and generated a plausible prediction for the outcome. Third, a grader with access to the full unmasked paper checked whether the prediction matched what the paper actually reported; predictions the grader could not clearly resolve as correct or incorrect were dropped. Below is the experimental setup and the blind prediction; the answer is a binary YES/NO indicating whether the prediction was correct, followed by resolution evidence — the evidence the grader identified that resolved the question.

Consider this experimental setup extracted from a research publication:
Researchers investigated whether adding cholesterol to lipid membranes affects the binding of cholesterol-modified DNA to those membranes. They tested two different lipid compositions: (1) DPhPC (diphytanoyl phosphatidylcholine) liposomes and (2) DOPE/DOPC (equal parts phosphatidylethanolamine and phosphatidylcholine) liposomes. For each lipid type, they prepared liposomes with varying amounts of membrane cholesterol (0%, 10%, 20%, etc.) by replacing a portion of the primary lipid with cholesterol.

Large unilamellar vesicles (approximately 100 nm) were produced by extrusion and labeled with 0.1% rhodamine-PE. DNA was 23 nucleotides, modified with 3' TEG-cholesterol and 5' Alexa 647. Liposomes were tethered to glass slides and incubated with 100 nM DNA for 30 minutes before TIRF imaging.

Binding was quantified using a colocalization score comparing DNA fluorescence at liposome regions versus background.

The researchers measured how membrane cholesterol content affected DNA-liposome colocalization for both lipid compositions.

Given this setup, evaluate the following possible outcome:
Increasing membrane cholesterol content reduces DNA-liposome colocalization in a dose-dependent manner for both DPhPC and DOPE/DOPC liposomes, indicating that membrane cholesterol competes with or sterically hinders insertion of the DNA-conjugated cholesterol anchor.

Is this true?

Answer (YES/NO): NO